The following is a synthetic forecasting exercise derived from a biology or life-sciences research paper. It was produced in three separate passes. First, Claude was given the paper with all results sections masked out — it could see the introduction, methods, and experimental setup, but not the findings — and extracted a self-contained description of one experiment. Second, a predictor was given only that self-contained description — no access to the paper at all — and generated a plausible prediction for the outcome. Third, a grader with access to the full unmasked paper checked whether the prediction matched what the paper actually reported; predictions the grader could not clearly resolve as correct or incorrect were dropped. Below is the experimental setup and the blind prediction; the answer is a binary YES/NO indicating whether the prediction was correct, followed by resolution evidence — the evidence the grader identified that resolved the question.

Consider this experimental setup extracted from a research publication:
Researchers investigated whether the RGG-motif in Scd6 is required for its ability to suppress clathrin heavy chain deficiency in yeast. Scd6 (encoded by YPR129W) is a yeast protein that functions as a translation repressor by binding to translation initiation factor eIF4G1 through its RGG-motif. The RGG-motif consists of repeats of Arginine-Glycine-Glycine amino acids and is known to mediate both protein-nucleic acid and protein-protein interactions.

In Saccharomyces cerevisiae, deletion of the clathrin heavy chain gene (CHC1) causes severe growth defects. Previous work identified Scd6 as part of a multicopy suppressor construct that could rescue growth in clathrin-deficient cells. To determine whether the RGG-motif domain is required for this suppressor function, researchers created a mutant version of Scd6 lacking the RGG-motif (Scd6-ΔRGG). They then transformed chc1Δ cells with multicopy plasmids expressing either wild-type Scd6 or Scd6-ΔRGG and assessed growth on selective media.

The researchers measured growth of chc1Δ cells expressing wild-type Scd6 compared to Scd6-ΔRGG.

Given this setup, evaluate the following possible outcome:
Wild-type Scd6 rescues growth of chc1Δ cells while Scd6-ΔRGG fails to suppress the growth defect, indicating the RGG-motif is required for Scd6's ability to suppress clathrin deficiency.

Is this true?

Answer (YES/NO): YES